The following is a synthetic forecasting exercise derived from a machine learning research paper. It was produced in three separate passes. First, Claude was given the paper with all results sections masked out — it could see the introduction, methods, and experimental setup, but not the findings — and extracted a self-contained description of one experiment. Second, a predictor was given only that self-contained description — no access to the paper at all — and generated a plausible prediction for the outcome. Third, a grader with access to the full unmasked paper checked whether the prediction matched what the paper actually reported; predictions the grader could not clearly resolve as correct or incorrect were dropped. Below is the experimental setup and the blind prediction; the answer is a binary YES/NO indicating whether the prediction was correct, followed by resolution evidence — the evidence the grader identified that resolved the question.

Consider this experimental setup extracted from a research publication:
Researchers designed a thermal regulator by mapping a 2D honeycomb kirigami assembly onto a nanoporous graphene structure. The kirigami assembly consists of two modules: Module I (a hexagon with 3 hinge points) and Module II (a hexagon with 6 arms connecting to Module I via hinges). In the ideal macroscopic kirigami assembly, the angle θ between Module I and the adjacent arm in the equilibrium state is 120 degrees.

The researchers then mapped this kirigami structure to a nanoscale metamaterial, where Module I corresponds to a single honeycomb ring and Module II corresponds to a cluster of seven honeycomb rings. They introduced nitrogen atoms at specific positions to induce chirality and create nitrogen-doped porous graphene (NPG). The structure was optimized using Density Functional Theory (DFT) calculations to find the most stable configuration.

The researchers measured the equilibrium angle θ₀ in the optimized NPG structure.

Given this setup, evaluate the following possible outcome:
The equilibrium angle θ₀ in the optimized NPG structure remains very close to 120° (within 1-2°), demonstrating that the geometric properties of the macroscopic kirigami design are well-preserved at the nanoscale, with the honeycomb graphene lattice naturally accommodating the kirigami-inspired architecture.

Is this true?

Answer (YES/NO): NO